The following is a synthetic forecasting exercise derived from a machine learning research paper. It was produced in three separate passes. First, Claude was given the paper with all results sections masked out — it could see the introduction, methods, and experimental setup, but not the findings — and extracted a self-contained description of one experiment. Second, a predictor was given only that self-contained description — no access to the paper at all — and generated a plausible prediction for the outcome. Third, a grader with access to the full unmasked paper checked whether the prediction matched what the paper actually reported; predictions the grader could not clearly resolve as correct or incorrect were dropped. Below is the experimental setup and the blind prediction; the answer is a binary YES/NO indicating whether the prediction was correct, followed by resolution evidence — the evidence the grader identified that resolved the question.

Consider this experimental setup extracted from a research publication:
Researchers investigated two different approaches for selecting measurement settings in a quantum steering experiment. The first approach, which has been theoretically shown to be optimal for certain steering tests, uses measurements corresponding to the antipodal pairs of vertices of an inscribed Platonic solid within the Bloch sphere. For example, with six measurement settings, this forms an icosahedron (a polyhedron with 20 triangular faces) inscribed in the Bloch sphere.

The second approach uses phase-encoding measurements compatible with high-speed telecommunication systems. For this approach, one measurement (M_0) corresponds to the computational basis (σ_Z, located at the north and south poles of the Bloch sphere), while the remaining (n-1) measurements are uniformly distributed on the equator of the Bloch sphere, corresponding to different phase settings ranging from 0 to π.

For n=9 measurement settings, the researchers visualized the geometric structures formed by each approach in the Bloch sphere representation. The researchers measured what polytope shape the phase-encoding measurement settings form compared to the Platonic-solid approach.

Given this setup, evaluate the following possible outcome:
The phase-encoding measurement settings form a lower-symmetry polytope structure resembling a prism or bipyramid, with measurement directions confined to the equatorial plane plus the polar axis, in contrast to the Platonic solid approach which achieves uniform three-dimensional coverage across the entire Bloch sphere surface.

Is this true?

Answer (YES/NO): NO